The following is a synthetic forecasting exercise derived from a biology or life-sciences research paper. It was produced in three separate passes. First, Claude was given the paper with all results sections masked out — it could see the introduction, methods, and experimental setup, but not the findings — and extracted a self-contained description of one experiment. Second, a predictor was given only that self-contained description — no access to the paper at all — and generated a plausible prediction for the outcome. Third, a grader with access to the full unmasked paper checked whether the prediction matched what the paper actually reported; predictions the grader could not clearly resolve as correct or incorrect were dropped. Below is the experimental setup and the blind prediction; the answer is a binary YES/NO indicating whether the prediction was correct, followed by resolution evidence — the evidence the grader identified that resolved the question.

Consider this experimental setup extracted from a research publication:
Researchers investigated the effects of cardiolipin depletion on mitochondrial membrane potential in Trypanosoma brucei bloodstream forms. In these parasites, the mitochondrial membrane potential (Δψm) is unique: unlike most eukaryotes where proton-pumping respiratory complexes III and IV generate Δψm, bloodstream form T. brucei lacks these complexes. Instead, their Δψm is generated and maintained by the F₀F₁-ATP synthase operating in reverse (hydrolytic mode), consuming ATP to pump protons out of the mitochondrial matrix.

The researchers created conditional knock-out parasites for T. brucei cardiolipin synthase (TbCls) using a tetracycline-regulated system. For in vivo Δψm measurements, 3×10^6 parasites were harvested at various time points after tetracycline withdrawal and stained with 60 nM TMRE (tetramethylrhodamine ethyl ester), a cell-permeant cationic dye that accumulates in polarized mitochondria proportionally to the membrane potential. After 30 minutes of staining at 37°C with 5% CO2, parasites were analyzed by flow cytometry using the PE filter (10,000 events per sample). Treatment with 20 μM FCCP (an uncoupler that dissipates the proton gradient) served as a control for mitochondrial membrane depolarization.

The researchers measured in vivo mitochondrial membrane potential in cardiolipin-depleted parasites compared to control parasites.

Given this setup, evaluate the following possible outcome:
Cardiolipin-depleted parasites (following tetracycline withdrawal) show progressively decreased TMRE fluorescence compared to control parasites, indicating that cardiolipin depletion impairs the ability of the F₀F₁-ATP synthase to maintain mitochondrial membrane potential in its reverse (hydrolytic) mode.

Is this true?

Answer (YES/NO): YES